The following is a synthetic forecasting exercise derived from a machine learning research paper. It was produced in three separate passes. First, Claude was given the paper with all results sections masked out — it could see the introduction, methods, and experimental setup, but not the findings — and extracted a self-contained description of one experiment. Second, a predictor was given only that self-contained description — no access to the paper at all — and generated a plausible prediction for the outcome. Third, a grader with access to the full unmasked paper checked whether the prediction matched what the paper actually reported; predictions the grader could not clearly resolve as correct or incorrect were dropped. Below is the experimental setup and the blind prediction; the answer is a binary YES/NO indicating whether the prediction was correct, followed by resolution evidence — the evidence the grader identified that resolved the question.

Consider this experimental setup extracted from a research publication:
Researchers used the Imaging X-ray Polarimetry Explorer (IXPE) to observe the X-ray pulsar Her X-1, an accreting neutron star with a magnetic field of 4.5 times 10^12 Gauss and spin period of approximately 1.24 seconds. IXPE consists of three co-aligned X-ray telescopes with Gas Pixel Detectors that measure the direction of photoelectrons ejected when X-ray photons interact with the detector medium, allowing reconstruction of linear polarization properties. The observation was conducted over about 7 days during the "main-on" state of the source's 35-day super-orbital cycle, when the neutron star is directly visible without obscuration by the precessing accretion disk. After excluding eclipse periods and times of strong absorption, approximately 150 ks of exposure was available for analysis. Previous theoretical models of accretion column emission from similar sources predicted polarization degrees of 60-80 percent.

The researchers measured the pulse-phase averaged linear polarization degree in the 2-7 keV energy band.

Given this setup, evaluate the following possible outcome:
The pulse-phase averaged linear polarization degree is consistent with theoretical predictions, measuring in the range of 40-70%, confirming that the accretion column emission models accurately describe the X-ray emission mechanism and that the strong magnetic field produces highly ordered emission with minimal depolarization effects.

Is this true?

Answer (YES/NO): NO